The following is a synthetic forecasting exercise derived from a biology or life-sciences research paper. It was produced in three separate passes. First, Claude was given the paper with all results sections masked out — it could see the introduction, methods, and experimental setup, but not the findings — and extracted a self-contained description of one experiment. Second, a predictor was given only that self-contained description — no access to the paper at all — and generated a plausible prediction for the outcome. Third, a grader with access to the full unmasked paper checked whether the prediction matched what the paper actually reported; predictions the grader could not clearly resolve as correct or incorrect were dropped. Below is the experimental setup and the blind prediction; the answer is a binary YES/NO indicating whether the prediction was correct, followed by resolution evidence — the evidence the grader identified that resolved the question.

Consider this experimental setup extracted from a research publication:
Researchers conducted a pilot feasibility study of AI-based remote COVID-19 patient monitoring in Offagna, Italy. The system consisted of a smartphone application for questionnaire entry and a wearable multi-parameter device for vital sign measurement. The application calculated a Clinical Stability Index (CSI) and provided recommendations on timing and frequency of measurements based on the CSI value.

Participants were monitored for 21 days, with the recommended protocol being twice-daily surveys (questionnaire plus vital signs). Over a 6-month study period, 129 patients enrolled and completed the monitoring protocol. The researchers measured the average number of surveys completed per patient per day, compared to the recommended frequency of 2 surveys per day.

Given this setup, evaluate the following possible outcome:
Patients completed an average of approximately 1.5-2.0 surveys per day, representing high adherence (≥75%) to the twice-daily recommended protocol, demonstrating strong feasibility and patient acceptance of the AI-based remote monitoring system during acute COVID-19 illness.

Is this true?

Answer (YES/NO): NO